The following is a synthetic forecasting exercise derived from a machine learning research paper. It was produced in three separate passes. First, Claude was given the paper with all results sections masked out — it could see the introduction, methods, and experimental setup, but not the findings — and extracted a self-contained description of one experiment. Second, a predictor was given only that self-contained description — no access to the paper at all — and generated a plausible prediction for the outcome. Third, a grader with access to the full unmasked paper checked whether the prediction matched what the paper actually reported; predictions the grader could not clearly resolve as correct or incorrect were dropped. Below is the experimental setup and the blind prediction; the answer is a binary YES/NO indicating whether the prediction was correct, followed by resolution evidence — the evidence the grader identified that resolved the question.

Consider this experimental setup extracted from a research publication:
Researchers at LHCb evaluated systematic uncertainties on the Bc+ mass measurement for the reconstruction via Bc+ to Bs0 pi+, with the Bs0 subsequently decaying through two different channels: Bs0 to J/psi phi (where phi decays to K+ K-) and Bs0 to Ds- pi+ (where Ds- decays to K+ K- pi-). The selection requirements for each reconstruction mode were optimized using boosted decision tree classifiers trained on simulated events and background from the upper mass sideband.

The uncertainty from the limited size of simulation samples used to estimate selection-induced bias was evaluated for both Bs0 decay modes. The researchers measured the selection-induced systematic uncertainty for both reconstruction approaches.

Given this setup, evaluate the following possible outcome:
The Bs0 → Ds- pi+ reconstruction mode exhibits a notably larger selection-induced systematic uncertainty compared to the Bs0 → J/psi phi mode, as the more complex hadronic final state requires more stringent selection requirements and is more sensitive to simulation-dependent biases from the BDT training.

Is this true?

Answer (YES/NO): YES